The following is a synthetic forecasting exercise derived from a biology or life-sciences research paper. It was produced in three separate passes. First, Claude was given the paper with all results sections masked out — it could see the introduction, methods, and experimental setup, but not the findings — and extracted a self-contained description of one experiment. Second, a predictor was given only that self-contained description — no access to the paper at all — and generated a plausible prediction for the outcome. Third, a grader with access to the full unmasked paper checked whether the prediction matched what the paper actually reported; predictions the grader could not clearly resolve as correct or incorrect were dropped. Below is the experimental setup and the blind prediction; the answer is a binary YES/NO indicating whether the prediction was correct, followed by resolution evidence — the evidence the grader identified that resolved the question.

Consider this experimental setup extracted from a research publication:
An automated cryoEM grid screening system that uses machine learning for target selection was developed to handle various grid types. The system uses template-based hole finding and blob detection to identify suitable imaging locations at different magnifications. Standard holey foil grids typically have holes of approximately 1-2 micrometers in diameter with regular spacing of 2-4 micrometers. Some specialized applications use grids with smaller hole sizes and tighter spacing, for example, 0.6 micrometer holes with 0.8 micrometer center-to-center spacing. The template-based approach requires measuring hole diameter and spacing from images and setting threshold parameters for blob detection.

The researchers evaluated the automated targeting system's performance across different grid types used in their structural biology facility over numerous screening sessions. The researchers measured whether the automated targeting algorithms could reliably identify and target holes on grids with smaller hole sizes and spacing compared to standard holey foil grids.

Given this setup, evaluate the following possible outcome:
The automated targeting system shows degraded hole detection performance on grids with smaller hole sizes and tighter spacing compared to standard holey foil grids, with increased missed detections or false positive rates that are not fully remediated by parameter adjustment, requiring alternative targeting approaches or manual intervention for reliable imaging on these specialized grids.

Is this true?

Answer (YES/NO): YES